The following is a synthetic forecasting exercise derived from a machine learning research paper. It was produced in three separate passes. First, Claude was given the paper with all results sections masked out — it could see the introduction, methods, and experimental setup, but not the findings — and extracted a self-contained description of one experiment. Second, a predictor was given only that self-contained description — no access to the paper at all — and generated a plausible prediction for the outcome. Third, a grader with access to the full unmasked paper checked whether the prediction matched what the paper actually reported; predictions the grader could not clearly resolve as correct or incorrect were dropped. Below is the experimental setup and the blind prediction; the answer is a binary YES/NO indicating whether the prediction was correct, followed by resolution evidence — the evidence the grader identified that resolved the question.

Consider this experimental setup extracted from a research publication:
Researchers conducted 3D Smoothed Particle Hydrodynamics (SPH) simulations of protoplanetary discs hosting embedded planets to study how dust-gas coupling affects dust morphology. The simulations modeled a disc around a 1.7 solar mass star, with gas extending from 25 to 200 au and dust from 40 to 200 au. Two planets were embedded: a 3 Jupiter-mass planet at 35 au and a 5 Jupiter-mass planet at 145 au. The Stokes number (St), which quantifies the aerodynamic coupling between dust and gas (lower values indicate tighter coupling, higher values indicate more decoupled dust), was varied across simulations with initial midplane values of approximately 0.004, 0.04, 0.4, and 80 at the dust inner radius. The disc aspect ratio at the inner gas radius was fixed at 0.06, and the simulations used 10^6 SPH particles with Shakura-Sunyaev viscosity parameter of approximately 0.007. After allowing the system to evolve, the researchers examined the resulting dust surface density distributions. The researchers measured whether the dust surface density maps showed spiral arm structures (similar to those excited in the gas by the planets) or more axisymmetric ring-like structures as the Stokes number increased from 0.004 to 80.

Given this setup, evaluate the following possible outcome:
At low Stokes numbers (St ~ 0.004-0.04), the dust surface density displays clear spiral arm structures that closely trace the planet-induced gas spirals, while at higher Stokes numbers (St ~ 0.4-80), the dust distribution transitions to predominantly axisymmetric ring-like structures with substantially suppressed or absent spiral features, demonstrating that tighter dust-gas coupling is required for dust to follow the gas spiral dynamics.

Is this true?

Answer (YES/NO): YES